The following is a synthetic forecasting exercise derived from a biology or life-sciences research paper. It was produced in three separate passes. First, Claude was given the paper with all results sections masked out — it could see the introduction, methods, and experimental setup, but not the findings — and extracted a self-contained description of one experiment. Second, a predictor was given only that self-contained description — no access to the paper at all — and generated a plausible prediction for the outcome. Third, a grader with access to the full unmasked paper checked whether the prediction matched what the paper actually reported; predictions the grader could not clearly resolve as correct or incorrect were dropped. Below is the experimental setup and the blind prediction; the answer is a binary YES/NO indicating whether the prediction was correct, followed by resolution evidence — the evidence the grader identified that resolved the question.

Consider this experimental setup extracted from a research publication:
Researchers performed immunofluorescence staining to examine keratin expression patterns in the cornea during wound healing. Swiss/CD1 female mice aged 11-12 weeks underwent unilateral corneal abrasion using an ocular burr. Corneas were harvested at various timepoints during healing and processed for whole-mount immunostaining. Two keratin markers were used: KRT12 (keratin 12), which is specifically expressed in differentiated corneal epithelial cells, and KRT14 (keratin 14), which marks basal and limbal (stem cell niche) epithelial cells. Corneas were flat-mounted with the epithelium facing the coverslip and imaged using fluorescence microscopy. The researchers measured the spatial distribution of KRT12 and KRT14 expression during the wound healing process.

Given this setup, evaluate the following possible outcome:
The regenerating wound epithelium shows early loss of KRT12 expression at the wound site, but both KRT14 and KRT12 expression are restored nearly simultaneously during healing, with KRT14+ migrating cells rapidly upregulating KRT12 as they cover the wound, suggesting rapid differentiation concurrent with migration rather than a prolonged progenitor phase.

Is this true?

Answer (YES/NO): NO